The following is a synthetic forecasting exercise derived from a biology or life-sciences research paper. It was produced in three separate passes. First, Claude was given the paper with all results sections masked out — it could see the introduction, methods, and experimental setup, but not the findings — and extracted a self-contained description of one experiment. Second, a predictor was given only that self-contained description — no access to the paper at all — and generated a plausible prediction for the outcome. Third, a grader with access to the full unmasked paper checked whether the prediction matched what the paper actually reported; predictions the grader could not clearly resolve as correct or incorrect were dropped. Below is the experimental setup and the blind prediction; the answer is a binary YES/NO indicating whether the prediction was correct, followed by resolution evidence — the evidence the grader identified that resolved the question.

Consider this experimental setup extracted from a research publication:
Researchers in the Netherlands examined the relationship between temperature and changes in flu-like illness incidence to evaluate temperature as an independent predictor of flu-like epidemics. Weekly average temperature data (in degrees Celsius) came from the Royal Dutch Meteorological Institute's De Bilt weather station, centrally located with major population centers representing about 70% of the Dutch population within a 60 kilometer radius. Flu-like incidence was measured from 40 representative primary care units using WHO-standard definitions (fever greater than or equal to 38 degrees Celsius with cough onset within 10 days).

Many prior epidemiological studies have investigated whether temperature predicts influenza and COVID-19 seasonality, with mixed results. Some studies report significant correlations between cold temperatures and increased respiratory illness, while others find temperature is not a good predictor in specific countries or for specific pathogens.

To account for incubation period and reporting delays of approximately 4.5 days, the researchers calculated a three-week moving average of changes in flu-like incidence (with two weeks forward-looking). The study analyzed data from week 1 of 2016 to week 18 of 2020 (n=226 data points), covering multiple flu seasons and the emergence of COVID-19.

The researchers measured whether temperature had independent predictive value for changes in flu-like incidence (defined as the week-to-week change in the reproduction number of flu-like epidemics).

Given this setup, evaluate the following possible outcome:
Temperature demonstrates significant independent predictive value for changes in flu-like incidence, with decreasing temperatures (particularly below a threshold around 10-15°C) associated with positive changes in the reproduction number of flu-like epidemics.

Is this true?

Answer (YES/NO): NO